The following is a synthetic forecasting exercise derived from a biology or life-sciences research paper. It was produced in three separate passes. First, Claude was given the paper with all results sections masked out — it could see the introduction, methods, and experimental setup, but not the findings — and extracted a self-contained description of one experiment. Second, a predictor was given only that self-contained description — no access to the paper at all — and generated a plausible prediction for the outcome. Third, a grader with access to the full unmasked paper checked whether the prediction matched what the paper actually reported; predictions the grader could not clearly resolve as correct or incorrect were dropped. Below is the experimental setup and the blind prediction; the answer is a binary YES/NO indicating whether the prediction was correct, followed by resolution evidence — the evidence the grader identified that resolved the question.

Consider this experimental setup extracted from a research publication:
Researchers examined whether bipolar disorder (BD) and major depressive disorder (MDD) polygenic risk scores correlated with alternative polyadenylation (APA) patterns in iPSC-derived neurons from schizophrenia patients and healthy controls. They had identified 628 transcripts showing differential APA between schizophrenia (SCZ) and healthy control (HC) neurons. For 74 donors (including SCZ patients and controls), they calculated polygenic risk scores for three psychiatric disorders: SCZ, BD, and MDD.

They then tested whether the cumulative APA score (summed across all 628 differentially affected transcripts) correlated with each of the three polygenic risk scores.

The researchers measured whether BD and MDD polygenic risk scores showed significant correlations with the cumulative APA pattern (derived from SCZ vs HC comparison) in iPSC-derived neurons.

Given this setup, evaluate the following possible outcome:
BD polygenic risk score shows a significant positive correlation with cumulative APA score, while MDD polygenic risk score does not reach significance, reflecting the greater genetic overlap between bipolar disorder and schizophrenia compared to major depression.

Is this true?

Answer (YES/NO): NO